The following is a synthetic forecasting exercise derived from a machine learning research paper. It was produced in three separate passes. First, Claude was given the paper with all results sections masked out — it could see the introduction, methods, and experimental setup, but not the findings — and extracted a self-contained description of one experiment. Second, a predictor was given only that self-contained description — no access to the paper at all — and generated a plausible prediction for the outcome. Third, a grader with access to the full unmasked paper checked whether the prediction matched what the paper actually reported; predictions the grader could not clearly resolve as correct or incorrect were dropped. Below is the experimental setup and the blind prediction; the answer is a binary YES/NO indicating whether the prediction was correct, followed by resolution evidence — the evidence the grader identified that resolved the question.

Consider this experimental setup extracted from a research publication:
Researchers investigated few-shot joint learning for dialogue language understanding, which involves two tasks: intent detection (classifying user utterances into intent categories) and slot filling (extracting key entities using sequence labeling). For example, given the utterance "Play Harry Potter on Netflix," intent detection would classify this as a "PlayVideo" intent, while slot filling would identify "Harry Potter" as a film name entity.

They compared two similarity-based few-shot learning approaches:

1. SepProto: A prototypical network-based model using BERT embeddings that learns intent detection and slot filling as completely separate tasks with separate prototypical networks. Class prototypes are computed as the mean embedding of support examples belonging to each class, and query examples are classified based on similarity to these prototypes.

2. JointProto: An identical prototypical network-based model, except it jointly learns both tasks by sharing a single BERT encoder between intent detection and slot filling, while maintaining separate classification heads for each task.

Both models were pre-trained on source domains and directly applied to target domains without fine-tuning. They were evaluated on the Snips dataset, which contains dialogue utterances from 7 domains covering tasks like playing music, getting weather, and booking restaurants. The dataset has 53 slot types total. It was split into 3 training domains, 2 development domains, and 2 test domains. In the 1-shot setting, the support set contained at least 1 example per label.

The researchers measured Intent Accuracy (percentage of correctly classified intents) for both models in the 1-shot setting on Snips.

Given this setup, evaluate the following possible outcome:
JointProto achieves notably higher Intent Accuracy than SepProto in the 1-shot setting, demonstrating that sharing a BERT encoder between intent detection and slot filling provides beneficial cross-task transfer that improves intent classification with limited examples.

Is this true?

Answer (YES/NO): NO